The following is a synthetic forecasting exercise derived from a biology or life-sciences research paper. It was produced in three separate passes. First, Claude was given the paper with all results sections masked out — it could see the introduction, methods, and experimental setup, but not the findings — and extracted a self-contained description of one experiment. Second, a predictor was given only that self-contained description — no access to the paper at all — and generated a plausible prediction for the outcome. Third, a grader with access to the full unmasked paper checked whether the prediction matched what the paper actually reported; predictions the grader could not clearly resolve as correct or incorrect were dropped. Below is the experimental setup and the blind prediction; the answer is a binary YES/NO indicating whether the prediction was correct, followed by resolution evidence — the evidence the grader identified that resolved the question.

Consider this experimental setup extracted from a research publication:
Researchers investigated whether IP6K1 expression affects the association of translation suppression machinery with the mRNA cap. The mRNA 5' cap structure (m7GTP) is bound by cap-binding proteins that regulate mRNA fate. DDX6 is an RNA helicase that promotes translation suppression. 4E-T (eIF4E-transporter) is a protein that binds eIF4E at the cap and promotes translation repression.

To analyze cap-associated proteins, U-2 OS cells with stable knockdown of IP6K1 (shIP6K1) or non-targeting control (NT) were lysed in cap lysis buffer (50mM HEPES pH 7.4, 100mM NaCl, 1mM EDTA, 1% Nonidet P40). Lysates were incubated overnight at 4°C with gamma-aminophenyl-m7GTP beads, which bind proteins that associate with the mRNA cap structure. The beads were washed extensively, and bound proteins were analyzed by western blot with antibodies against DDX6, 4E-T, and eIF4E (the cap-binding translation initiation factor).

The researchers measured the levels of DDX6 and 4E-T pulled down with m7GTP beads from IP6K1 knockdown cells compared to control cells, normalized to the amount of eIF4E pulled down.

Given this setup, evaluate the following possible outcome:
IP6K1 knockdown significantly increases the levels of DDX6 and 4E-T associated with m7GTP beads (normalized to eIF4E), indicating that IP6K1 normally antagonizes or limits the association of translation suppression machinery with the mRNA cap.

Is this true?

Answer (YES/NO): NO